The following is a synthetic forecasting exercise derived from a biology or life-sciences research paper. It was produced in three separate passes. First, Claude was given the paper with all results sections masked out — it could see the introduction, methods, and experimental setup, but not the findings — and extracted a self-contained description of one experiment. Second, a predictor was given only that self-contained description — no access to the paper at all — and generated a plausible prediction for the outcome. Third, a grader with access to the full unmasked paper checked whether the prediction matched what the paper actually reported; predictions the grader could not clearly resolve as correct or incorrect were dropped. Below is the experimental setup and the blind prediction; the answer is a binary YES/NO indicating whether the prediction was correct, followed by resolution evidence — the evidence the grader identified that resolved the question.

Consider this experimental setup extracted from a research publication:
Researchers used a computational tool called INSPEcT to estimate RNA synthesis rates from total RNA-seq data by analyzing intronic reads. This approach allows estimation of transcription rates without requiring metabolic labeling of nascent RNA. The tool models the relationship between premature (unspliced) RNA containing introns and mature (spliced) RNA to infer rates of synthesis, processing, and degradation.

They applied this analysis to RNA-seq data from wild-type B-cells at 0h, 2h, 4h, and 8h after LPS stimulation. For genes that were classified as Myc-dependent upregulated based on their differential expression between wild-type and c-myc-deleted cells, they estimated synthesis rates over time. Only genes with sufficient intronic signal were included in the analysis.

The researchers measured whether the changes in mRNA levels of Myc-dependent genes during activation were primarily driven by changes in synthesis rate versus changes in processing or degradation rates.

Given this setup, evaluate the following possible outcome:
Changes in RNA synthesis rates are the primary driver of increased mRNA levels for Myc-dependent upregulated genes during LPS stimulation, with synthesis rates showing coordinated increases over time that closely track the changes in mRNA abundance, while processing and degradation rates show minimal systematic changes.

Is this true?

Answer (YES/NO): YES